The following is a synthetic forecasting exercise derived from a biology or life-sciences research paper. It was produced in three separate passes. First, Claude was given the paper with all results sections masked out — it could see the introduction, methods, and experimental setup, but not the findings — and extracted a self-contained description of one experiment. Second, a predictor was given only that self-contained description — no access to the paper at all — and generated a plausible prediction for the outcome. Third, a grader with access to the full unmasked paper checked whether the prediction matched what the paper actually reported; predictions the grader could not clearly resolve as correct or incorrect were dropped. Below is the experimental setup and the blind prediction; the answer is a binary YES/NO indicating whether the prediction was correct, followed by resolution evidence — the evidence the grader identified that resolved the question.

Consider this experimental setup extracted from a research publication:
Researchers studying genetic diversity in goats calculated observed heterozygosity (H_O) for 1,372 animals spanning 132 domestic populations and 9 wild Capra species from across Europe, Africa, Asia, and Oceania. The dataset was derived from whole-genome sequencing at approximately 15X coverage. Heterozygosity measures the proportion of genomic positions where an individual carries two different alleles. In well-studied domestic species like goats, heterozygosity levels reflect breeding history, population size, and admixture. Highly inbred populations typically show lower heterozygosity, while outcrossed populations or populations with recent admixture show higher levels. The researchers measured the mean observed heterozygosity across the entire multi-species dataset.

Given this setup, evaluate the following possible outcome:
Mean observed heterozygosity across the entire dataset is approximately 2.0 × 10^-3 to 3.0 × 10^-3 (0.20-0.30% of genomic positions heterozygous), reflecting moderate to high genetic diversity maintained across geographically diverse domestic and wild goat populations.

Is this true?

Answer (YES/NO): NO